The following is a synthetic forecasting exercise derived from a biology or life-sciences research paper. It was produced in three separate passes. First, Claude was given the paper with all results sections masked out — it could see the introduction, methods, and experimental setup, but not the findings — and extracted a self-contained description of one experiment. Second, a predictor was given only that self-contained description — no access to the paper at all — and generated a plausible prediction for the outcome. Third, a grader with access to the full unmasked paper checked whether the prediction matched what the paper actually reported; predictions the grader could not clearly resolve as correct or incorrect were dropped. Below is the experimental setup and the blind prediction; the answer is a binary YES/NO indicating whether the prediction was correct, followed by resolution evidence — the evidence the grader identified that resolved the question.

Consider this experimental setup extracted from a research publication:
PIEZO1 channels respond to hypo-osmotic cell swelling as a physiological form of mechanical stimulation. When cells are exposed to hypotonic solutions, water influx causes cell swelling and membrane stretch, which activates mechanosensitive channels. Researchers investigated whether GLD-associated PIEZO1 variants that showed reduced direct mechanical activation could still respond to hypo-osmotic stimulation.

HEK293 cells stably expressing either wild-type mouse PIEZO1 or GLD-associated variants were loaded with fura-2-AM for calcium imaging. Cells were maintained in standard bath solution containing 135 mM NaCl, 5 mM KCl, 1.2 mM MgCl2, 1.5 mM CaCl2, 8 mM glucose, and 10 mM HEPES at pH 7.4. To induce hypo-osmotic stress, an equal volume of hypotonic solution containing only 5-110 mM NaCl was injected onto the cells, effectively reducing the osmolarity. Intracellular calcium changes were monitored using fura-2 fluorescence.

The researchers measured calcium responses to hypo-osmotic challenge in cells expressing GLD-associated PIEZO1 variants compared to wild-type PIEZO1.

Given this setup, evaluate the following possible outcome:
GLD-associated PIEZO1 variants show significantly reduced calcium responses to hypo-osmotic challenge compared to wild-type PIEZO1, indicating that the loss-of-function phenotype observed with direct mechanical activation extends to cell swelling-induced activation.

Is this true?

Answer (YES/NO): YES